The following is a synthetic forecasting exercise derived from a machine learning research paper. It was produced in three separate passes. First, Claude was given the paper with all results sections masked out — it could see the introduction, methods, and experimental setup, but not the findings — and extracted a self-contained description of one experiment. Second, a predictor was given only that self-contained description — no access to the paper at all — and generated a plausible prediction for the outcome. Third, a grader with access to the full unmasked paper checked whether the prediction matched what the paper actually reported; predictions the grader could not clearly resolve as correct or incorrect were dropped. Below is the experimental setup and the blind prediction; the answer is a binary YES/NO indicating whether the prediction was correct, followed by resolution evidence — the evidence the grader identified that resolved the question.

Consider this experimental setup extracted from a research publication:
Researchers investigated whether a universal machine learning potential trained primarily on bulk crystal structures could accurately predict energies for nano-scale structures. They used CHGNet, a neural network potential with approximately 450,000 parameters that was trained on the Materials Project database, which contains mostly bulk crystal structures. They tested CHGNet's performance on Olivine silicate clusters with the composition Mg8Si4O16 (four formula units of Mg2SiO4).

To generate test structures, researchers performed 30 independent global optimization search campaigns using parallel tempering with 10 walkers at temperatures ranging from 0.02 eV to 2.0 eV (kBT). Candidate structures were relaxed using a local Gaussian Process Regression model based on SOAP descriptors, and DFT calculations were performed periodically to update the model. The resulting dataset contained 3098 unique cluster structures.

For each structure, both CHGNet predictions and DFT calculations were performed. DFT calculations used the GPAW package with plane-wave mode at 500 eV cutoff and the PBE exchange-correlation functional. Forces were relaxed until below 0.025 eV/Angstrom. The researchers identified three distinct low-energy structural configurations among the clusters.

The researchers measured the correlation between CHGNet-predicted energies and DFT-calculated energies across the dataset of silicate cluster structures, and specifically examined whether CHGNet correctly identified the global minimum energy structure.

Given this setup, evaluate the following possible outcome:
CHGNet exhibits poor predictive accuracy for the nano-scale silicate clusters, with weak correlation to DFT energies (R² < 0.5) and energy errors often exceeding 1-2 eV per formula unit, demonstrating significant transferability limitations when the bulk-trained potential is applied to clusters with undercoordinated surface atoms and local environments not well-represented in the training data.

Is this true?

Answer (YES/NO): NO